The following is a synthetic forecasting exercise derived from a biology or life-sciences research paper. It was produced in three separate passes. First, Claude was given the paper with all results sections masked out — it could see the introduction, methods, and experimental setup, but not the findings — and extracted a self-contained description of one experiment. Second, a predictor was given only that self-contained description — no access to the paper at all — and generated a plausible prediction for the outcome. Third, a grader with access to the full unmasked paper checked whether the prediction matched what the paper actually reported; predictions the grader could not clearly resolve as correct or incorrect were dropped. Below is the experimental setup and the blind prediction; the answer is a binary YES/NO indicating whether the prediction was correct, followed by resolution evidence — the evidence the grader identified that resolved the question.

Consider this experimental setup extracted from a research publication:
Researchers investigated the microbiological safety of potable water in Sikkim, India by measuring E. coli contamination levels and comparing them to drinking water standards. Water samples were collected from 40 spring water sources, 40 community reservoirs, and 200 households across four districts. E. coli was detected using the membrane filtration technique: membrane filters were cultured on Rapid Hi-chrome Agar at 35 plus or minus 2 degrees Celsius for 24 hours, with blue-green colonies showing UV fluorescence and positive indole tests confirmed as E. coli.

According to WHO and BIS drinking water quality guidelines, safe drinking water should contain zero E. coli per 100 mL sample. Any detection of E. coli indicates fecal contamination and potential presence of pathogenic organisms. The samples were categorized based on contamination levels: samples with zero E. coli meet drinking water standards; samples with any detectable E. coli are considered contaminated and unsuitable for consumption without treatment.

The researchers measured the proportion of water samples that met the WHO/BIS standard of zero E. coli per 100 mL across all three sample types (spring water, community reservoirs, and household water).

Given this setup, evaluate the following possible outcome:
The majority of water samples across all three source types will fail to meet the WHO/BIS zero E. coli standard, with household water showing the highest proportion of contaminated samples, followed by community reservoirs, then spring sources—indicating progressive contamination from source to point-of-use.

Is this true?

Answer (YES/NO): NO